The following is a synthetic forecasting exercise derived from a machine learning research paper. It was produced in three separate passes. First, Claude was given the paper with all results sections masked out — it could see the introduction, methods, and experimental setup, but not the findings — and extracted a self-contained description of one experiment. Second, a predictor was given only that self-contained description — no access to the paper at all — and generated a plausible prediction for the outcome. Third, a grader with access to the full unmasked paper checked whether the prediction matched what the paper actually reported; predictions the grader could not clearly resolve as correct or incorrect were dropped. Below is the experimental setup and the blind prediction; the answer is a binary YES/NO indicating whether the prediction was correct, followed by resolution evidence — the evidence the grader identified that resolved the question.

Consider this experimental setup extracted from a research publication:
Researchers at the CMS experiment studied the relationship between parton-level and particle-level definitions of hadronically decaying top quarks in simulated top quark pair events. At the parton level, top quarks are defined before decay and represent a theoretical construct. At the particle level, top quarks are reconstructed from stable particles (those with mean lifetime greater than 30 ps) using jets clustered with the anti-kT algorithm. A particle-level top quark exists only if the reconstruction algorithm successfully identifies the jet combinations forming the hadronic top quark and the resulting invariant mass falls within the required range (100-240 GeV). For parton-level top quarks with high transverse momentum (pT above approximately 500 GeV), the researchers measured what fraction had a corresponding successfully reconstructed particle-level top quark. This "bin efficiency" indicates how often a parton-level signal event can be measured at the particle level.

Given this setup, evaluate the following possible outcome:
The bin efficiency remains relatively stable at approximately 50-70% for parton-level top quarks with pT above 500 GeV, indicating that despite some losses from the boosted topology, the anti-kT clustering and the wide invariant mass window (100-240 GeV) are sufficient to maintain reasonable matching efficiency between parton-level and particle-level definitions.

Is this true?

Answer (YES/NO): NO